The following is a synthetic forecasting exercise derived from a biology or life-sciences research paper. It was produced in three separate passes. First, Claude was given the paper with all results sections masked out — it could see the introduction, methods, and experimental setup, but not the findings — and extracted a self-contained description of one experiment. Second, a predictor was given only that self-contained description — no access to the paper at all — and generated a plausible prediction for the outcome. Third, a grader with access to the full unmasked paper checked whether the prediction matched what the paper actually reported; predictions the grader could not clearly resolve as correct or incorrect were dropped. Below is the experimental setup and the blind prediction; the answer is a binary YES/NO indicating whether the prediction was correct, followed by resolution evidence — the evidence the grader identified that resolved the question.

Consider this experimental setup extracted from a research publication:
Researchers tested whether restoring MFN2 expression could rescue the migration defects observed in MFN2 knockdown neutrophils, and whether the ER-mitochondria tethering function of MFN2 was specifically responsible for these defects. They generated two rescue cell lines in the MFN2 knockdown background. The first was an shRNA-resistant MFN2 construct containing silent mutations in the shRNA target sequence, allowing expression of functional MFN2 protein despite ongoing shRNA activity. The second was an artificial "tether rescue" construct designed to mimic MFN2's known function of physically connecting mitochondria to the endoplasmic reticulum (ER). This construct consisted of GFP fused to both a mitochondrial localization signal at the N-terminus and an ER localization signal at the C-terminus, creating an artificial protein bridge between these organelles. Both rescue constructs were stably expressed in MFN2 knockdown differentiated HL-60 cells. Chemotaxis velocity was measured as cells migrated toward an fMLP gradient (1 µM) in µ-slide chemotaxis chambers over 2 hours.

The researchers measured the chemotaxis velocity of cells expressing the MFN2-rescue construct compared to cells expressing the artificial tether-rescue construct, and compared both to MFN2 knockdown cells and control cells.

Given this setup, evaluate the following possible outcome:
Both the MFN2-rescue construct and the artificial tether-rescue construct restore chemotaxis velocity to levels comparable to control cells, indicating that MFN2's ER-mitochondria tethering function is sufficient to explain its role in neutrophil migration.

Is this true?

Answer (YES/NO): YES